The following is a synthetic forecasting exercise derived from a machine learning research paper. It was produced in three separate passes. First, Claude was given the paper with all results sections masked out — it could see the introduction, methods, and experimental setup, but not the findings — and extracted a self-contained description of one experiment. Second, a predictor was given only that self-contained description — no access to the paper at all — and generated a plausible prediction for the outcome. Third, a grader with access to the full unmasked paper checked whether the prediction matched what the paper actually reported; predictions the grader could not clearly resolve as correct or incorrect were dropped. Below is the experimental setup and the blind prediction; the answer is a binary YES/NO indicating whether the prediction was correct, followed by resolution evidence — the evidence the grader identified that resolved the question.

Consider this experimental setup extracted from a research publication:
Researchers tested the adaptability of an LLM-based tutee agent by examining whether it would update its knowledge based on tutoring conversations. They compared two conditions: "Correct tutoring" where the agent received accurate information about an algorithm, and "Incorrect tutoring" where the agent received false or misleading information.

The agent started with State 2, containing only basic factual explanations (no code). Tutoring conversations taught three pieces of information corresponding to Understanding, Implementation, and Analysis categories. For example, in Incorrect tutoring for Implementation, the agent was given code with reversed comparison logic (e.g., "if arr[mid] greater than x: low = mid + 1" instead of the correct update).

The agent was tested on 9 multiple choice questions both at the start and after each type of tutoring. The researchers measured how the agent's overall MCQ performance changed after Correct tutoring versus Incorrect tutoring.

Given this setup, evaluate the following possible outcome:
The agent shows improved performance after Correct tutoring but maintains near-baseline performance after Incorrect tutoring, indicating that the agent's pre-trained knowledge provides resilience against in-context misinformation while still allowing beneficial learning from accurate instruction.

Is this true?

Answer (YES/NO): NO